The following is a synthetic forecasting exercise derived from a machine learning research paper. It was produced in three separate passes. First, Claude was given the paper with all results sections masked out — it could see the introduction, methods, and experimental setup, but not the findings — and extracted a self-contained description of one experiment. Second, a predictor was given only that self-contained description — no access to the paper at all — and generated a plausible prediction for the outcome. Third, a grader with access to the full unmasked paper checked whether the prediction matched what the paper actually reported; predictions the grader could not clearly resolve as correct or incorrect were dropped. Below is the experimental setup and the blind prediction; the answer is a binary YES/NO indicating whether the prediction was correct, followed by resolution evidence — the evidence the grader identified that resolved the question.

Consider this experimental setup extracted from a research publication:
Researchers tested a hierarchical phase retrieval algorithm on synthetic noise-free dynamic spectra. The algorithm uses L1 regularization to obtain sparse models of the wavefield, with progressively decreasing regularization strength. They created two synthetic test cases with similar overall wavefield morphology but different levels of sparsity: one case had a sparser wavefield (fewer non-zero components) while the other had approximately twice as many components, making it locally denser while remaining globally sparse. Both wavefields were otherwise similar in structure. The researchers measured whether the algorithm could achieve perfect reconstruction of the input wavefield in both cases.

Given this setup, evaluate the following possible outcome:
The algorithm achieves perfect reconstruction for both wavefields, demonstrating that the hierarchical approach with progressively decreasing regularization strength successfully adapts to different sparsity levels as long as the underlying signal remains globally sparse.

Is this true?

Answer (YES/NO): NO